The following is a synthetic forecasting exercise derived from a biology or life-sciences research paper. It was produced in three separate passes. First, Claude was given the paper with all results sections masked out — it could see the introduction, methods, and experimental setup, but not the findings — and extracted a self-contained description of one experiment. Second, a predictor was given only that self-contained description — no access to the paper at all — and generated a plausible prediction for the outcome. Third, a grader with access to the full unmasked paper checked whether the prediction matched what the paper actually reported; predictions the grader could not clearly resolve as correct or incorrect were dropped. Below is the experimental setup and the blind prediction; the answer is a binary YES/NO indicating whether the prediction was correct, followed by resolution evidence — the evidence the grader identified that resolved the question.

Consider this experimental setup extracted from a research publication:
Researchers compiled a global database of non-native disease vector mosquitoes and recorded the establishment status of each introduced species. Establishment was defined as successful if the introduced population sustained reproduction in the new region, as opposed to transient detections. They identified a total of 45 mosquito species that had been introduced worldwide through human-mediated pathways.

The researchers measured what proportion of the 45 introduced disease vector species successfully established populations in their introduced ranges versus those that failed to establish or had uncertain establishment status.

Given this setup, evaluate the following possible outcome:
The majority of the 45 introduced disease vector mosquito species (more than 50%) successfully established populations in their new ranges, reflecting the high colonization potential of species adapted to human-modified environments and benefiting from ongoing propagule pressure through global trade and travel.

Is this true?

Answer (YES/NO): YES